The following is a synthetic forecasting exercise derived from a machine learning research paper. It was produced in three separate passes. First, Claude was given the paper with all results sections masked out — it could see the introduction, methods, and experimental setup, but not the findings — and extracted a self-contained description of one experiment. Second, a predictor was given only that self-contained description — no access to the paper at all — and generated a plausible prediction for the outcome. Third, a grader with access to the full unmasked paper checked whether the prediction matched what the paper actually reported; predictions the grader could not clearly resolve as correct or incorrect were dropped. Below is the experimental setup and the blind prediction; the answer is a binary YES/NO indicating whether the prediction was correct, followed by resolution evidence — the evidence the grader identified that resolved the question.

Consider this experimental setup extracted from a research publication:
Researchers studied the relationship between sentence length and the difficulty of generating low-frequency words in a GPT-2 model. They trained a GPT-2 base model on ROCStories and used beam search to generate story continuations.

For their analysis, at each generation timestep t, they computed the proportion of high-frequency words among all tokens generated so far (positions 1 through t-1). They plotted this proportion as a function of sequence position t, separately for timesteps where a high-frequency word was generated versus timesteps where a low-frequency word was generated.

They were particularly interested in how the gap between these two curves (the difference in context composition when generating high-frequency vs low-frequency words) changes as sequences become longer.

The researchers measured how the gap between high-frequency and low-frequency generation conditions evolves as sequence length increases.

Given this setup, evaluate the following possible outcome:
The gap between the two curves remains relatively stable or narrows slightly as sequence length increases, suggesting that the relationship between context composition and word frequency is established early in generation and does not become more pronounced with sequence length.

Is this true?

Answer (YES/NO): NO